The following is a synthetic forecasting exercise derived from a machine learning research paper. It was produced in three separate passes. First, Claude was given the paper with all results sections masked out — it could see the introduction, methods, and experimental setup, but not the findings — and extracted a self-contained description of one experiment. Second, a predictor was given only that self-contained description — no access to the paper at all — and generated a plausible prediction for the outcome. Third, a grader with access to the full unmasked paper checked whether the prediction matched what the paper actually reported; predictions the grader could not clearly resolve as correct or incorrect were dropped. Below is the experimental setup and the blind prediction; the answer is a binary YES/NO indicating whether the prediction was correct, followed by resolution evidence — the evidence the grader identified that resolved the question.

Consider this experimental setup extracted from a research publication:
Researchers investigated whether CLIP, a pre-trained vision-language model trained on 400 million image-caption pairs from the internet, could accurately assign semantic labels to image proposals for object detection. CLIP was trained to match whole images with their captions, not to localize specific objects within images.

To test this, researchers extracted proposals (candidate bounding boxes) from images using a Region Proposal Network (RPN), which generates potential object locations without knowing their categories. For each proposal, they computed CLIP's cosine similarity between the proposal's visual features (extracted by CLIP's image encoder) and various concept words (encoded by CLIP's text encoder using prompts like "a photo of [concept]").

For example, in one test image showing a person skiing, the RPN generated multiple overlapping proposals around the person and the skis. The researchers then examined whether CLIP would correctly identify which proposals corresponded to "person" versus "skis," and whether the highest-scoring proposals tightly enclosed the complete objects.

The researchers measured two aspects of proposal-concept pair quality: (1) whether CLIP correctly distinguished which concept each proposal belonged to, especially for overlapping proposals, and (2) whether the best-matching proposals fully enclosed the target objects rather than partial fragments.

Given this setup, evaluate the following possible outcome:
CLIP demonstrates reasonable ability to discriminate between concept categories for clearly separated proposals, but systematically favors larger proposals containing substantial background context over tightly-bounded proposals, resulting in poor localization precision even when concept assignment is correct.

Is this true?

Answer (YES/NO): NO